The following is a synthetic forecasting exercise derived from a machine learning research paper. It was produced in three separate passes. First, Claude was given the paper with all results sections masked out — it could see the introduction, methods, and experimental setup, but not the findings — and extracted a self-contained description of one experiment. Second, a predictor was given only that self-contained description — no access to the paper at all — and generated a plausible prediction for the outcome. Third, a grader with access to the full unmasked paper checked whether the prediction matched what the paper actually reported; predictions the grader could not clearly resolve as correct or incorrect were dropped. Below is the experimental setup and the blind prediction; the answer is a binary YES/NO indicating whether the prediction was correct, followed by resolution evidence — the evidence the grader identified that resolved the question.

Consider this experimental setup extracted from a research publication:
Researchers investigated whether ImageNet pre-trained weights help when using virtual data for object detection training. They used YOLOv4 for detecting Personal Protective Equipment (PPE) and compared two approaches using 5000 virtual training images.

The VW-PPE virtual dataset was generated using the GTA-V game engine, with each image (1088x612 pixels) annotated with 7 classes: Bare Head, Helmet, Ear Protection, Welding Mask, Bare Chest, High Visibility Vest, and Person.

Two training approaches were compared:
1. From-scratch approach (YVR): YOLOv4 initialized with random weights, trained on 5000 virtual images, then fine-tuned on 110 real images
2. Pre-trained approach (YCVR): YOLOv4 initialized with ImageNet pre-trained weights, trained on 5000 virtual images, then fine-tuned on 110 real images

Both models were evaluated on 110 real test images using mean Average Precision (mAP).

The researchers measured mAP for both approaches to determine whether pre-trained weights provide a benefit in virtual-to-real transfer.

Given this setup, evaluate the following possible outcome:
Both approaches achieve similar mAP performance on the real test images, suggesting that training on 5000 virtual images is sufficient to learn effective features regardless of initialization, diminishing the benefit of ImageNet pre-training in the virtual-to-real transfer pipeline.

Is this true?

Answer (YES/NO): NO